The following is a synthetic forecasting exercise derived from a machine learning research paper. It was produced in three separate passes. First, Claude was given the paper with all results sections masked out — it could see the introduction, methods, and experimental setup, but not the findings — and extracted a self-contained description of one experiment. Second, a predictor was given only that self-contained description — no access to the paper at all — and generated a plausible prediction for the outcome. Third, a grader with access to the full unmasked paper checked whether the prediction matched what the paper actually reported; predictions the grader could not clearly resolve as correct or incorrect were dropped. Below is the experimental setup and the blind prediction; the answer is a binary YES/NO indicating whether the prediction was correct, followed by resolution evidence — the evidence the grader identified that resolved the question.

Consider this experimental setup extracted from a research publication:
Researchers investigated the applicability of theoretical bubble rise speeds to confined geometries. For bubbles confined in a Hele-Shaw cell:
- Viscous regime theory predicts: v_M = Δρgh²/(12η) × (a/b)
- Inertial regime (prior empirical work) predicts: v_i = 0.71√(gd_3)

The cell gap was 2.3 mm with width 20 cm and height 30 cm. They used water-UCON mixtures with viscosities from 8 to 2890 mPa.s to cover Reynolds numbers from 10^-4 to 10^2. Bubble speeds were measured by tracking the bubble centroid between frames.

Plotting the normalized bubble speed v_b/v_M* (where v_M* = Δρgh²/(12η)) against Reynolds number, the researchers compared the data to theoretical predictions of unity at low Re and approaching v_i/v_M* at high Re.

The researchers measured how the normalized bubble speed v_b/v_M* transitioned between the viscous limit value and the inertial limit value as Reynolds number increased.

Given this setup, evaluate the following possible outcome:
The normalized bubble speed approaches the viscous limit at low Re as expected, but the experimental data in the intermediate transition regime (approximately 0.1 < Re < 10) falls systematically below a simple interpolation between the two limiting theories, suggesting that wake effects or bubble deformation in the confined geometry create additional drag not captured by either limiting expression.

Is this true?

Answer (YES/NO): NO